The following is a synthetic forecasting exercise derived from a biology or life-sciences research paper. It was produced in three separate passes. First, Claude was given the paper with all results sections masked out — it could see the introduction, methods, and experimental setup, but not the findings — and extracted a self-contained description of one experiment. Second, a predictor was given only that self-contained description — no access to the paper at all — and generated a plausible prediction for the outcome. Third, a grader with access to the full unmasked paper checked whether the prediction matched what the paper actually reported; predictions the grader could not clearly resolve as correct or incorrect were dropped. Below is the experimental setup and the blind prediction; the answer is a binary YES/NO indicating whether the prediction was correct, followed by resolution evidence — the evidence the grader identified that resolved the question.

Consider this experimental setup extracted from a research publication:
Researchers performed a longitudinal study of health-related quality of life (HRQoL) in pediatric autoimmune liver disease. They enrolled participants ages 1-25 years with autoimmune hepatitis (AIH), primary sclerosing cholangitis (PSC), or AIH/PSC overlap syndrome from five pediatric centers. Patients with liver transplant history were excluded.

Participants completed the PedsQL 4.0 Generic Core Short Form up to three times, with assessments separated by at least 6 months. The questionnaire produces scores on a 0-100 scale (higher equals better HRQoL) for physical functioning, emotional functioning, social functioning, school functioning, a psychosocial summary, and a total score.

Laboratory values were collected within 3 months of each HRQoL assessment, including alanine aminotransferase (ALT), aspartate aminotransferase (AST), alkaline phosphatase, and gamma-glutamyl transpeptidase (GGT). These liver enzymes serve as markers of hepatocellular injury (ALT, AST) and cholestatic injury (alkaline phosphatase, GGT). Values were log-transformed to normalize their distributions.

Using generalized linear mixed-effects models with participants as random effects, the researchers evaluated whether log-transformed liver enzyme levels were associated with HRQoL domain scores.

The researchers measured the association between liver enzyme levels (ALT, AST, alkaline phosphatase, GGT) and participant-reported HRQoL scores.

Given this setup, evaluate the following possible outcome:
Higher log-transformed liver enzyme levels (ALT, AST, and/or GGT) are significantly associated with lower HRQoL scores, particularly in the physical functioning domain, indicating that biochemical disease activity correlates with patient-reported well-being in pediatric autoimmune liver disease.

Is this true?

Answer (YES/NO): NO